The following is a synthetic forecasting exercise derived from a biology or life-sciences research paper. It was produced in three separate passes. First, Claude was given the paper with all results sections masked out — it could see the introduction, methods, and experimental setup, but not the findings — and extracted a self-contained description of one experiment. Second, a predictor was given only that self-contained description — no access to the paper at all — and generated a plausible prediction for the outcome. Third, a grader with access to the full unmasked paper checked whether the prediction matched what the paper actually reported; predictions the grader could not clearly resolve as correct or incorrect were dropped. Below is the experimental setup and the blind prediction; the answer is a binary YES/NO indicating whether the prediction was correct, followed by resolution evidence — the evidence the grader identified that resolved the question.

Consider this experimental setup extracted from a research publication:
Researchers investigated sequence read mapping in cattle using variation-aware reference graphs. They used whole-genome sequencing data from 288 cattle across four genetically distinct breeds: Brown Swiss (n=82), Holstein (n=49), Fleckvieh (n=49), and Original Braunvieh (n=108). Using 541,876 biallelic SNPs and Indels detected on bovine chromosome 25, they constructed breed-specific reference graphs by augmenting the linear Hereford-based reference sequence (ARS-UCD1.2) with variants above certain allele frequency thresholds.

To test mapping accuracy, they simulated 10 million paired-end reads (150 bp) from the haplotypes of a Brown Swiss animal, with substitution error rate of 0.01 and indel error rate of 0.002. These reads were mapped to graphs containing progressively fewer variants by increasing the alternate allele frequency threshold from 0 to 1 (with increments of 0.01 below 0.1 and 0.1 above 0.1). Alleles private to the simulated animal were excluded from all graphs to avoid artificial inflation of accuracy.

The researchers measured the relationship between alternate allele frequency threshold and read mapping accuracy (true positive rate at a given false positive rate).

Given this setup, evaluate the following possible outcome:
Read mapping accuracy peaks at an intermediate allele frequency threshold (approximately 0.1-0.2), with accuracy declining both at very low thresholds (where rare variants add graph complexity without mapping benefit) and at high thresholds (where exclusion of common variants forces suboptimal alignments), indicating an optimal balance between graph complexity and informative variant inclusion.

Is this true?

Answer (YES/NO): NO